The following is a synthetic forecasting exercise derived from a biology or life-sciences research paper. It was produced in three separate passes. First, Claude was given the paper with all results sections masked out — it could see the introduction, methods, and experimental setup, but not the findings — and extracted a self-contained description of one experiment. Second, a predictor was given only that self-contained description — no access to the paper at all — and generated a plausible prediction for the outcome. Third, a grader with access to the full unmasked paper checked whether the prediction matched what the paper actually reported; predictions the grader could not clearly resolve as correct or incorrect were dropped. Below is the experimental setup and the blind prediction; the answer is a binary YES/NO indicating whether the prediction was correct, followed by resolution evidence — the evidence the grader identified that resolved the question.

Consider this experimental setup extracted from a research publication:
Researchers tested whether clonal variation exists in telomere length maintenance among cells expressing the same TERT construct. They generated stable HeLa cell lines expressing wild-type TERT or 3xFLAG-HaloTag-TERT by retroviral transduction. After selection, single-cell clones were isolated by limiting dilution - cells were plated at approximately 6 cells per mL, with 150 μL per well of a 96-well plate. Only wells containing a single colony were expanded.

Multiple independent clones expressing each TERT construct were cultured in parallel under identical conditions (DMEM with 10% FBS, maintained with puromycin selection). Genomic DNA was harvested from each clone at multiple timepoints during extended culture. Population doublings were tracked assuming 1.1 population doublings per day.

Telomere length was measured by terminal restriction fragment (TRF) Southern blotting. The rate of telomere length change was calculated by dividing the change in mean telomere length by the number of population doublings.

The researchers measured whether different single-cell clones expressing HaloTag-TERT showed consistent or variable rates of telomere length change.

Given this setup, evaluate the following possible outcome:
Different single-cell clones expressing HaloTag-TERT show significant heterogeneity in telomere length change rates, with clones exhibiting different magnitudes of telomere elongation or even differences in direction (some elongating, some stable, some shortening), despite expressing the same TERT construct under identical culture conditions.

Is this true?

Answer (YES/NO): NO